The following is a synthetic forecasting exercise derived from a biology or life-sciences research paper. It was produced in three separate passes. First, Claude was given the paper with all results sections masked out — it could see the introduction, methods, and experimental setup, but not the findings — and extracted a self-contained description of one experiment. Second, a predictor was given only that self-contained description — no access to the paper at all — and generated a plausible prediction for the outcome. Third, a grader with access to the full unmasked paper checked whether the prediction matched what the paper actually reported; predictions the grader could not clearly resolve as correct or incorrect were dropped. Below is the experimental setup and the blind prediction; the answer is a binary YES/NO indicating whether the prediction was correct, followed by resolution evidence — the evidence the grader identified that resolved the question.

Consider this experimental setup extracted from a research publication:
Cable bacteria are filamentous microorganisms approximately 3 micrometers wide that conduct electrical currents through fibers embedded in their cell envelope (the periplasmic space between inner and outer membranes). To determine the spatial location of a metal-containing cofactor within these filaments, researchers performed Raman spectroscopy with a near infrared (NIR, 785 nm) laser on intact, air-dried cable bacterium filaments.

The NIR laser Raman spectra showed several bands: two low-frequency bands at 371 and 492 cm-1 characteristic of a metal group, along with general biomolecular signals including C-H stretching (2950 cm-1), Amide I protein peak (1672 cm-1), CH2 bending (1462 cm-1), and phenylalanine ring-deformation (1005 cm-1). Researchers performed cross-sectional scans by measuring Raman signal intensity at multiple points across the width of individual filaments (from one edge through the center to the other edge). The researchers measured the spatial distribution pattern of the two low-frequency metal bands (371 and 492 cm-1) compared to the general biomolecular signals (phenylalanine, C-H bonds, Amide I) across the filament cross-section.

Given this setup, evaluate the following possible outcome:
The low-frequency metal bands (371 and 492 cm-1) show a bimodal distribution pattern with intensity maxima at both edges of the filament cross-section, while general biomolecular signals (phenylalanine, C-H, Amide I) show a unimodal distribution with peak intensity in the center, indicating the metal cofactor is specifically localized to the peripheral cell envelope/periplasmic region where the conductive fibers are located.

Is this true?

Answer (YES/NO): YES